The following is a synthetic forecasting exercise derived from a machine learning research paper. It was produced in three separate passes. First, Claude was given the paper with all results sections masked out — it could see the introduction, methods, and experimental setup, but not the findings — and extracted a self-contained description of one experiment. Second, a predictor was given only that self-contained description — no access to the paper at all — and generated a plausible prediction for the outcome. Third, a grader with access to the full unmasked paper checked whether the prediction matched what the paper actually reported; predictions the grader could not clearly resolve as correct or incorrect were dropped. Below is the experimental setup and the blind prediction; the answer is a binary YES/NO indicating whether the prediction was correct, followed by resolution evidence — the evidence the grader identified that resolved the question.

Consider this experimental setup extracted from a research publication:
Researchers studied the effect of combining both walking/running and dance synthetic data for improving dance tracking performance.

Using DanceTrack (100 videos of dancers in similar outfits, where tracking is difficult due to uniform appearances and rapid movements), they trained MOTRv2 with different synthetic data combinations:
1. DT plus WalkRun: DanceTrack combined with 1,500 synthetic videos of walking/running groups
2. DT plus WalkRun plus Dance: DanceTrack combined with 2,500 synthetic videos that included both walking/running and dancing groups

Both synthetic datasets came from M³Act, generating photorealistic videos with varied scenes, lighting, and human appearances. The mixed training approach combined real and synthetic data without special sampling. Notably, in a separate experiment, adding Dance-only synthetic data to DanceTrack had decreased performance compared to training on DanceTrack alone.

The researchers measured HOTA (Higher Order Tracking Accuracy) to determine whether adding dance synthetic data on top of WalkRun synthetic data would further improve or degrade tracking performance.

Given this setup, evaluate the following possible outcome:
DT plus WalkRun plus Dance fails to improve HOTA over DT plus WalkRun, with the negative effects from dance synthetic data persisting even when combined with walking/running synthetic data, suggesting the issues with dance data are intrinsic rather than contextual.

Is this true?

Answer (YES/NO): NO